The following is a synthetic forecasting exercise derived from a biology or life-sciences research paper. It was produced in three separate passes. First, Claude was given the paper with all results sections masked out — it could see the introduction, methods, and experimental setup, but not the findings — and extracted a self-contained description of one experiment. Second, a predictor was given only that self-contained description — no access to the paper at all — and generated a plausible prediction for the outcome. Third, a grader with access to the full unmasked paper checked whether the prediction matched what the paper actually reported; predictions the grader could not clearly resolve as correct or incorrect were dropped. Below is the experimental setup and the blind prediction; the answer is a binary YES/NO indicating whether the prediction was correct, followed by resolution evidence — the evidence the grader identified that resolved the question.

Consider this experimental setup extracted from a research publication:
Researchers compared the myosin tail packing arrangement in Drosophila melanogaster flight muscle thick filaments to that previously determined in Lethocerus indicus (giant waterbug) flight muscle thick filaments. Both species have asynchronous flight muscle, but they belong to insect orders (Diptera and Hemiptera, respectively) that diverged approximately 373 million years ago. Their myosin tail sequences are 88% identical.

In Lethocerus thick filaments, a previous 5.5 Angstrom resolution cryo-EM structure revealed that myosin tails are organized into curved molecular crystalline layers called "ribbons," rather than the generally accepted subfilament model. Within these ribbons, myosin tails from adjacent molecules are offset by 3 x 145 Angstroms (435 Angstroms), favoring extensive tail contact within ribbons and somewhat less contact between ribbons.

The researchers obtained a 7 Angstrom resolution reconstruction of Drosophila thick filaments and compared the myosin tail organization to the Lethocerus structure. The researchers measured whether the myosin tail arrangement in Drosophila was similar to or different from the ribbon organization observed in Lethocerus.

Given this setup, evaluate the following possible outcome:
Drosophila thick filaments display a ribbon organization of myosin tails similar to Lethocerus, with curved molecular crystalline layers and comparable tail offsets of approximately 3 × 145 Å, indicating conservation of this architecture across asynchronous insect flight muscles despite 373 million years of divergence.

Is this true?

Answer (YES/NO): YES